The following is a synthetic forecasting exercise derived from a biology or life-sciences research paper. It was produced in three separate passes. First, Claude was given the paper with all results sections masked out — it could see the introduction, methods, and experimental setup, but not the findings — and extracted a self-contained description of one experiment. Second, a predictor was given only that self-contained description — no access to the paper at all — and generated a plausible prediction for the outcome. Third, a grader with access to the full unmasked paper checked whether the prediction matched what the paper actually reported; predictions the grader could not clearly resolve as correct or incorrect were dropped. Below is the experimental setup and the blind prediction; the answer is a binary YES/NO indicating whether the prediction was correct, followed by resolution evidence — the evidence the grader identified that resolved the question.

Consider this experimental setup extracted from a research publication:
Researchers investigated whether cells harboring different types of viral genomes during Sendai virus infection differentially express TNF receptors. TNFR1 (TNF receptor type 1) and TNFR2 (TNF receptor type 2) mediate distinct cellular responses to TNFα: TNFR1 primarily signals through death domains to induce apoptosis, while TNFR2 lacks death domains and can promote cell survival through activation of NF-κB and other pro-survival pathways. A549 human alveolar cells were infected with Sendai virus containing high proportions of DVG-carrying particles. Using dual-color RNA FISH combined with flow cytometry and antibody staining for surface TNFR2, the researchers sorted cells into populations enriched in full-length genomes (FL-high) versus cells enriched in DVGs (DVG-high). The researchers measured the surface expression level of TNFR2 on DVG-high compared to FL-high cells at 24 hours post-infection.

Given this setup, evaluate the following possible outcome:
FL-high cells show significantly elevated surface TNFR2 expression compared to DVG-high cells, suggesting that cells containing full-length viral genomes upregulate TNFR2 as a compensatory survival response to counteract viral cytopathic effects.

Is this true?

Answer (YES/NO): NO